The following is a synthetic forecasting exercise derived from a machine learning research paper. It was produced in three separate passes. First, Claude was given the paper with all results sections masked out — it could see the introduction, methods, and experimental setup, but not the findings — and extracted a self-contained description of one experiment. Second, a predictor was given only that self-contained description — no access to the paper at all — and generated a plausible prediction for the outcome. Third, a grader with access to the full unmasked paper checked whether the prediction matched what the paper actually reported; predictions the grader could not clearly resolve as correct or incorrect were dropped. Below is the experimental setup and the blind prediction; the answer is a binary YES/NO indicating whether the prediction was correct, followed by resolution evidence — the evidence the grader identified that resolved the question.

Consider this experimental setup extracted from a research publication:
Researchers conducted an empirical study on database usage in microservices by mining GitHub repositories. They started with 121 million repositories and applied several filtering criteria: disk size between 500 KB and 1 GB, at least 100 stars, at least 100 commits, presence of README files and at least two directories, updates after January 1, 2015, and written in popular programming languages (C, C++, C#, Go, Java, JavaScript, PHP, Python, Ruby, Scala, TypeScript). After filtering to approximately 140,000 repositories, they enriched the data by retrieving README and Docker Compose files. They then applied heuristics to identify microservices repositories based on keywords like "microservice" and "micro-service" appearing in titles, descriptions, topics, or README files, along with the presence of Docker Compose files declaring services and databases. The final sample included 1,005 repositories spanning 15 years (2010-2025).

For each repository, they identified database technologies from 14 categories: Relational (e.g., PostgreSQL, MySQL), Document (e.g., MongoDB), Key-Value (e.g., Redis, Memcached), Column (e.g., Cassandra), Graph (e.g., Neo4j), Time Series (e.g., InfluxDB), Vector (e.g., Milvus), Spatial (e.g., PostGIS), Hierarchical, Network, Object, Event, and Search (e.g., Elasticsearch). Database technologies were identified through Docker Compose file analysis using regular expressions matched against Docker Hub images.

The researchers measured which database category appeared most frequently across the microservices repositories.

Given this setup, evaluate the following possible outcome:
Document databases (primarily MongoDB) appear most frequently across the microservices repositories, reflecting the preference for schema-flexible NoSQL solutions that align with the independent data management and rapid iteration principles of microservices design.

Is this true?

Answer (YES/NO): NO